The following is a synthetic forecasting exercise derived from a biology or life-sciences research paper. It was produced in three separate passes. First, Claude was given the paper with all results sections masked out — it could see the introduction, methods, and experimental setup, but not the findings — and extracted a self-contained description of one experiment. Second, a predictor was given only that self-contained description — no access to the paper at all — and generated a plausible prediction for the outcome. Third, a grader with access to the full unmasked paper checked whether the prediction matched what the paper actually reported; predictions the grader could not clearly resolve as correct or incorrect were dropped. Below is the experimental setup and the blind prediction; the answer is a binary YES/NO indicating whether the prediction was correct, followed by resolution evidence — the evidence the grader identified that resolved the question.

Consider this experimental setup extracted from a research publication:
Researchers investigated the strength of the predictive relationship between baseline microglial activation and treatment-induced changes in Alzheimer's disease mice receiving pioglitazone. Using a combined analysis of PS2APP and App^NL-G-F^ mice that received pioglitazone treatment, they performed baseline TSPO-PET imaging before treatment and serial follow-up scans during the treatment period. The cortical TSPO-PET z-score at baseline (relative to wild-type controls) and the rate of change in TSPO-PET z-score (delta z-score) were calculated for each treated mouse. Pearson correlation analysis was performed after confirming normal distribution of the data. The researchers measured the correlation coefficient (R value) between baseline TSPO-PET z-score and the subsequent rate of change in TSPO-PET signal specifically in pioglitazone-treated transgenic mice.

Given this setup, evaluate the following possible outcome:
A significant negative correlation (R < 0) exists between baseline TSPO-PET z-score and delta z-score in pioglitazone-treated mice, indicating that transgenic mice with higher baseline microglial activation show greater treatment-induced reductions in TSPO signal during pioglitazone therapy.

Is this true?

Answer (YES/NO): YES